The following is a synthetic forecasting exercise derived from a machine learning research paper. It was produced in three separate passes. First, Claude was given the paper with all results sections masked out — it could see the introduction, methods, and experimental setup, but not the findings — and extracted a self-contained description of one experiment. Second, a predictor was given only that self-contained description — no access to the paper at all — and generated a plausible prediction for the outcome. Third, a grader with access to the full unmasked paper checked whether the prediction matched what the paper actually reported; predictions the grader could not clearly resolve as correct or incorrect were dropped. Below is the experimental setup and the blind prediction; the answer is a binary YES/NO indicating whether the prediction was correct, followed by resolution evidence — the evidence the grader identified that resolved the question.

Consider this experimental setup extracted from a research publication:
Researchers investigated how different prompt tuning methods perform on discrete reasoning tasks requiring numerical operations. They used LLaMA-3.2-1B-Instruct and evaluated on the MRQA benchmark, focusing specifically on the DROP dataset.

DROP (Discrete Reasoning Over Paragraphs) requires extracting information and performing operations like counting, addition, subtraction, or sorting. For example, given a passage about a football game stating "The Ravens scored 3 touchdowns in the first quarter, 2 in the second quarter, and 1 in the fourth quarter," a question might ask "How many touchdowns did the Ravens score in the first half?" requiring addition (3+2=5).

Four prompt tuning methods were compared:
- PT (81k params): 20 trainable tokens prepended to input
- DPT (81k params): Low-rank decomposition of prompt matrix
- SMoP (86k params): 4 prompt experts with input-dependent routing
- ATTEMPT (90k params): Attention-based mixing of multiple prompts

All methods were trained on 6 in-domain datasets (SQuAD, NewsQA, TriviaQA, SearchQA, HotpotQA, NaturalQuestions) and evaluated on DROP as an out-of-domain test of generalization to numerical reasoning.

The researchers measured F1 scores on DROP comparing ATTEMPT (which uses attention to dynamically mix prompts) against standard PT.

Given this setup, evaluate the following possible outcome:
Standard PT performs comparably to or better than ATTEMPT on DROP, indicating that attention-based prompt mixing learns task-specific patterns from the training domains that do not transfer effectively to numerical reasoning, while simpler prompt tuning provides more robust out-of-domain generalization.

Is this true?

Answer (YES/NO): NO